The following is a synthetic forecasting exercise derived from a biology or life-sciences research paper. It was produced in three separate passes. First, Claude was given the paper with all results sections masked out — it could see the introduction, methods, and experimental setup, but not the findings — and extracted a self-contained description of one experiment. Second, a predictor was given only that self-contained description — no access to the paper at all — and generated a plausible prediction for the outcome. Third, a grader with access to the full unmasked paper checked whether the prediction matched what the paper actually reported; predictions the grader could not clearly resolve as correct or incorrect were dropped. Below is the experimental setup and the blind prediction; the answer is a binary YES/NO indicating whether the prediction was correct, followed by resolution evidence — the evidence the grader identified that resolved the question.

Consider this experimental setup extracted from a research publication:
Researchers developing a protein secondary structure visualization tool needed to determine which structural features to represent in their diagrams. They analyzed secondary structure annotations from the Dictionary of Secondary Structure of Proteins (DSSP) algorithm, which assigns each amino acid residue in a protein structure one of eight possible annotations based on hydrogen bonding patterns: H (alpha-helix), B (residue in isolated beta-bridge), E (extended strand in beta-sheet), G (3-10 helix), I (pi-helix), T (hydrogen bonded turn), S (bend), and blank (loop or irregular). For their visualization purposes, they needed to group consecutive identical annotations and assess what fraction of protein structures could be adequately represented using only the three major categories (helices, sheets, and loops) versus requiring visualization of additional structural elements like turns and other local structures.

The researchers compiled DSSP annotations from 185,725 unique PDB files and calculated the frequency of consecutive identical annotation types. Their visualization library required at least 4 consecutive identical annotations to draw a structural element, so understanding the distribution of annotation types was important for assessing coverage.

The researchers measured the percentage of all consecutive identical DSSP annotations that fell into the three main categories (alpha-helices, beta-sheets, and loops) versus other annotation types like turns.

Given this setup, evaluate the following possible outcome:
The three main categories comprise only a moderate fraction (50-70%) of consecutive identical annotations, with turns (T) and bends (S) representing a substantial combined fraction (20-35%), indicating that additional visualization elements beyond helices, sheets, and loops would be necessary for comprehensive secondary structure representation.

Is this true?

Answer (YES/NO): NO